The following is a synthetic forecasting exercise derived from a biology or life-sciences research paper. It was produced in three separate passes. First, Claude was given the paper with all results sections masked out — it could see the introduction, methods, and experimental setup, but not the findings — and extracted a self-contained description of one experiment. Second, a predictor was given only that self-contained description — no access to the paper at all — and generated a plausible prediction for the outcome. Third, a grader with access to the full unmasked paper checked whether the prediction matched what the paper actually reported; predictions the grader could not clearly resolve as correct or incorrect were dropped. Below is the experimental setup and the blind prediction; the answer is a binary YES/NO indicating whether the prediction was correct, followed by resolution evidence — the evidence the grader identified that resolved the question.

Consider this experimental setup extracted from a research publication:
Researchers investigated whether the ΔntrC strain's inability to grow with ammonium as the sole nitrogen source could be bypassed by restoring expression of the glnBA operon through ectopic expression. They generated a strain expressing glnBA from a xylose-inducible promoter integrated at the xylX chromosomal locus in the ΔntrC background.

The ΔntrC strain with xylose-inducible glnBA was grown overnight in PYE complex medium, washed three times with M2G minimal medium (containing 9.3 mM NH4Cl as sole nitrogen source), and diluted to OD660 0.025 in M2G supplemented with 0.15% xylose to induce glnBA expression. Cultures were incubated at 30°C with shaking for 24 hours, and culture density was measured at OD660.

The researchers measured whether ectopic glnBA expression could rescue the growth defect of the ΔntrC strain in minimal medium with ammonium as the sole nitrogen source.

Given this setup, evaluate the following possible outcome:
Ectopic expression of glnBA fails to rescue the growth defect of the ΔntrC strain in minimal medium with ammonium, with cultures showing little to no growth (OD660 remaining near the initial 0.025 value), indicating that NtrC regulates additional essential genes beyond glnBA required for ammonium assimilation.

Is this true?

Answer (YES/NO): NO